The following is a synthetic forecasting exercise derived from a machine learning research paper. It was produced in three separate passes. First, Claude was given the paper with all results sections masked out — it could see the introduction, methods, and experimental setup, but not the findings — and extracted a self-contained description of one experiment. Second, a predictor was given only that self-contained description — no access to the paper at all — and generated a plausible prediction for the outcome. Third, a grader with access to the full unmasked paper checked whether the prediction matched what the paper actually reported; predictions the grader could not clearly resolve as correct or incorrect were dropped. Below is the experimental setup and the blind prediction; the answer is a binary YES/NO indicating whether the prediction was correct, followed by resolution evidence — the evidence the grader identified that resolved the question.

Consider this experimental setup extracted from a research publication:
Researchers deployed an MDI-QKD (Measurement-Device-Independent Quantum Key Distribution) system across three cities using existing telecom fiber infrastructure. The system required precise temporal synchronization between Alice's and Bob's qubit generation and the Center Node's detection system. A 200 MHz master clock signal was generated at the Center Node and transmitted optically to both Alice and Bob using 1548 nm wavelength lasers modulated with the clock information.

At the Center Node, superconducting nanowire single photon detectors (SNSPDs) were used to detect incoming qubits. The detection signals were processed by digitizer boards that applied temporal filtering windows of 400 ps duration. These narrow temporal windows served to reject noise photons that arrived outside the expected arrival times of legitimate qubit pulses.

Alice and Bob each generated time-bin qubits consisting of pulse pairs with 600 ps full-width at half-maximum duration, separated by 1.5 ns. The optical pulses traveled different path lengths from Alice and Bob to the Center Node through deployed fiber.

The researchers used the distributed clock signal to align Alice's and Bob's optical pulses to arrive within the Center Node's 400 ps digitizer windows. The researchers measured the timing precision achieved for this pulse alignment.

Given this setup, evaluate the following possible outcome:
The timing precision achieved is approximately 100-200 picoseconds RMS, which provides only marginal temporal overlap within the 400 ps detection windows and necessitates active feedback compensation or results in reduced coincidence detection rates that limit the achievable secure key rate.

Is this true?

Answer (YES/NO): NO